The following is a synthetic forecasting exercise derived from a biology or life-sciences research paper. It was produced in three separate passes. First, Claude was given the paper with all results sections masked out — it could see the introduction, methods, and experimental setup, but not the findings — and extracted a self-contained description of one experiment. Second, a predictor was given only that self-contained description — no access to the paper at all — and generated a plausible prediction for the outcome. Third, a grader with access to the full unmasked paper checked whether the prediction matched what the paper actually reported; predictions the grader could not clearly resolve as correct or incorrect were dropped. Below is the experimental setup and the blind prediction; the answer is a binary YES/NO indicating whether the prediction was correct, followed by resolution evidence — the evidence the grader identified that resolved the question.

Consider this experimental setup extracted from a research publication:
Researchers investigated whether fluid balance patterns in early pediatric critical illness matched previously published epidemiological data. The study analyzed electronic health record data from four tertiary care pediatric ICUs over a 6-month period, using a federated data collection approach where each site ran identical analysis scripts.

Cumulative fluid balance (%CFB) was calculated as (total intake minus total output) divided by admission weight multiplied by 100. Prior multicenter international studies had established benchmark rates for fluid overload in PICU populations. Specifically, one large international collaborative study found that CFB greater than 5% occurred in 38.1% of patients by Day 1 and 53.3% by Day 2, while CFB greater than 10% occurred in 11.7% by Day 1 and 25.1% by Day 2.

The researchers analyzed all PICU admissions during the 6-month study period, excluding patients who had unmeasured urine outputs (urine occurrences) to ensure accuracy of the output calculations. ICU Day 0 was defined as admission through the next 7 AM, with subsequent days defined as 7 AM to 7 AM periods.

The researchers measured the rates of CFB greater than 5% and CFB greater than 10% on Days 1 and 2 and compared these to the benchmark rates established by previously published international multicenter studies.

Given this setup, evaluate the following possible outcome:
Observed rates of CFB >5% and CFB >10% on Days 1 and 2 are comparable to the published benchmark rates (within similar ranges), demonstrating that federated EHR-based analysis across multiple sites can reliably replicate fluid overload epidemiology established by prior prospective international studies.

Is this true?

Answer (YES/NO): YES